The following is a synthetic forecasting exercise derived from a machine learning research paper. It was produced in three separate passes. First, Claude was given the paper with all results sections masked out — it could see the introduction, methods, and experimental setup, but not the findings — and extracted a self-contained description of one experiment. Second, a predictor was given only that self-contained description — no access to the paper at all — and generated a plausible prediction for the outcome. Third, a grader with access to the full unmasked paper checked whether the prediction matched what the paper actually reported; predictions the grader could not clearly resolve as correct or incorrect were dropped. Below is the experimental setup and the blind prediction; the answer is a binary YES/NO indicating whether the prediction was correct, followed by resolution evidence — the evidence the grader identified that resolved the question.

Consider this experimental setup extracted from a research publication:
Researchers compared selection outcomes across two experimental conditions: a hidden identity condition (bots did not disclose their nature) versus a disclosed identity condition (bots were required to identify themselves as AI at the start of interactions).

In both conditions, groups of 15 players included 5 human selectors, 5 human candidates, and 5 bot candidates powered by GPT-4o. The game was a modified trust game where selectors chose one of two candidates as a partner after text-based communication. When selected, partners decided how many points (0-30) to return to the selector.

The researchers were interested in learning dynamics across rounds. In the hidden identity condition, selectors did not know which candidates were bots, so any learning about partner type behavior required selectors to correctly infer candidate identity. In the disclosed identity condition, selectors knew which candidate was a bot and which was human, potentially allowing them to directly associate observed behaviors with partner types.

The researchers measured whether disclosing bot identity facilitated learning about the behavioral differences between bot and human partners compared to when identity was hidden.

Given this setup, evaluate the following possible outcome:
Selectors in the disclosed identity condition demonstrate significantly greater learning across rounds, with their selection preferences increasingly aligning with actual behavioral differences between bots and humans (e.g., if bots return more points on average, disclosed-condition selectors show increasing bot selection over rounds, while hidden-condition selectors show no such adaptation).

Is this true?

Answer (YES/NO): YES